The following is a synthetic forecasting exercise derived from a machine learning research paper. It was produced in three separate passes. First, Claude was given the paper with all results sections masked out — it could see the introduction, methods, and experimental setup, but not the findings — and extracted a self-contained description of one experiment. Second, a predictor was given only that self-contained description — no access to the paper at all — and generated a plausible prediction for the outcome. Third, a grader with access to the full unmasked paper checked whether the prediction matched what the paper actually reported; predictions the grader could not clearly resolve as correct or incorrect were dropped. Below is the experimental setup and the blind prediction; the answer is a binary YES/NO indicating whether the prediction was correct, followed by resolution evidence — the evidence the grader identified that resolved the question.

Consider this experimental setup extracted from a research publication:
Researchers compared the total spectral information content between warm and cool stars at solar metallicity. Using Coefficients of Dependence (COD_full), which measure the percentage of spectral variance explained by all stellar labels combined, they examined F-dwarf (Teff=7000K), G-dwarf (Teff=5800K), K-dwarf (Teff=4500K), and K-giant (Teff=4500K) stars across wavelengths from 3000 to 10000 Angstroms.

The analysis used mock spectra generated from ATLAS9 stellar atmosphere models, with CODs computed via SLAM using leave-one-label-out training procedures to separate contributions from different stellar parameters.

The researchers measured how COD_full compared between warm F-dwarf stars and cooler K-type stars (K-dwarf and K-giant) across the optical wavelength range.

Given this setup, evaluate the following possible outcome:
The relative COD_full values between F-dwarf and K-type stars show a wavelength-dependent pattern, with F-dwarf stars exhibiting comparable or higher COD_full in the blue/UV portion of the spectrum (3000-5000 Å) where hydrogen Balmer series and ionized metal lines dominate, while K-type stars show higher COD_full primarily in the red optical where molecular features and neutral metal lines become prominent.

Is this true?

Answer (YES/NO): NO